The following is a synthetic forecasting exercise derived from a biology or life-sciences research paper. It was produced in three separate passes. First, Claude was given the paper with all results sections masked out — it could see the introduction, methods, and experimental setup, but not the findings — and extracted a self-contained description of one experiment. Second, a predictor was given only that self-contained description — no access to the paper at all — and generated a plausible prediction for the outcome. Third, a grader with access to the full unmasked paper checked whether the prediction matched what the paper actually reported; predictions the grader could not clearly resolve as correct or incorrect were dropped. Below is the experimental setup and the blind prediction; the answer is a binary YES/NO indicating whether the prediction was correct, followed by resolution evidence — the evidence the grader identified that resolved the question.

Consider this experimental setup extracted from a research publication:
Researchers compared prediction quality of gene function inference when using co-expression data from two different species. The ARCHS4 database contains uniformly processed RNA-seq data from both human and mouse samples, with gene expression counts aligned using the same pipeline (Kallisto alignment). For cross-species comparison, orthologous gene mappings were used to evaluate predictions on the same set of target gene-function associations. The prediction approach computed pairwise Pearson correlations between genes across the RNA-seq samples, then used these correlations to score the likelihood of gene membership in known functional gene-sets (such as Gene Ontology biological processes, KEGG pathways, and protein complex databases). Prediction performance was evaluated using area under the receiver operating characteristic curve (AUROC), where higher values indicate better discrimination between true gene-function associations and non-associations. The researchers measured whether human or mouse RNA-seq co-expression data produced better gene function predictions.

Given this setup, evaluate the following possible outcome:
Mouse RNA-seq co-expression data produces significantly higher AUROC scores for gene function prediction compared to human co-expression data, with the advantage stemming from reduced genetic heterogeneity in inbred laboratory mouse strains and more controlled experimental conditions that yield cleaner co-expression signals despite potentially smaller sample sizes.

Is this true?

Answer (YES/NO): NO